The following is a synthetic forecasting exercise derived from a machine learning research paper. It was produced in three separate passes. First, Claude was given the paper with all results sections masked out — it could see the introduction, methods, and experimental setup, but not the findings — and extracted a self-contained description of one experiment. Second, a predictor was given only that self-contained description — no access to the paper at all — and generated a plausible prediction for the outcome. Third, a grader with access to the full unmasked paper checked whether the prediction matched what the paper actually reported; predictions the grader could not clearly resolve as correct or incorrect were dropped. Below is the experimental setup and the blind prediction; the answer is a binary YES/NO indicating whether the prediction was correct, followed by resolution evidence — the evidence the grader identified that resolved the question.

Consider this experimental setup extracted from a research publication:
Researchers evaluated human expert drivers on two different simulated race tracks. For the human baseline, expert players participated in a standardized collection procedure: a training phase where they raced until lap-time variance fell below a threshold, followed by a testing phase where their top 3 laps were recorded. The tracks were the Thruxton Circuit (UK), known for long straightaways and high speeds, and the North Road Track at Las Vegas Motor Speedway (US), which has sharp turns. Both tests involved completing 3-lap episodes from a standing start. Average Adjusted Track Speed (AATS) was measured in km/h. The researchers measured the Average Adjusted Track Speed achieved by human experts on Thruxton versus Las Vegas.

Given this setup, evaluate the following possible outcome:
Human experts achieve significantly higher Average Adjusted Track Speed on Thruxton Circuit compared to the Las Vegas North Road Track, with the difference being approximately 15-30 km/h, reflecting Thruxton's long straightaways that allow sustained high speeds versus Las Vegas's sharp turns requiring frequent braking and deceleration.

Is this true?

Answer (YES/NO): NO